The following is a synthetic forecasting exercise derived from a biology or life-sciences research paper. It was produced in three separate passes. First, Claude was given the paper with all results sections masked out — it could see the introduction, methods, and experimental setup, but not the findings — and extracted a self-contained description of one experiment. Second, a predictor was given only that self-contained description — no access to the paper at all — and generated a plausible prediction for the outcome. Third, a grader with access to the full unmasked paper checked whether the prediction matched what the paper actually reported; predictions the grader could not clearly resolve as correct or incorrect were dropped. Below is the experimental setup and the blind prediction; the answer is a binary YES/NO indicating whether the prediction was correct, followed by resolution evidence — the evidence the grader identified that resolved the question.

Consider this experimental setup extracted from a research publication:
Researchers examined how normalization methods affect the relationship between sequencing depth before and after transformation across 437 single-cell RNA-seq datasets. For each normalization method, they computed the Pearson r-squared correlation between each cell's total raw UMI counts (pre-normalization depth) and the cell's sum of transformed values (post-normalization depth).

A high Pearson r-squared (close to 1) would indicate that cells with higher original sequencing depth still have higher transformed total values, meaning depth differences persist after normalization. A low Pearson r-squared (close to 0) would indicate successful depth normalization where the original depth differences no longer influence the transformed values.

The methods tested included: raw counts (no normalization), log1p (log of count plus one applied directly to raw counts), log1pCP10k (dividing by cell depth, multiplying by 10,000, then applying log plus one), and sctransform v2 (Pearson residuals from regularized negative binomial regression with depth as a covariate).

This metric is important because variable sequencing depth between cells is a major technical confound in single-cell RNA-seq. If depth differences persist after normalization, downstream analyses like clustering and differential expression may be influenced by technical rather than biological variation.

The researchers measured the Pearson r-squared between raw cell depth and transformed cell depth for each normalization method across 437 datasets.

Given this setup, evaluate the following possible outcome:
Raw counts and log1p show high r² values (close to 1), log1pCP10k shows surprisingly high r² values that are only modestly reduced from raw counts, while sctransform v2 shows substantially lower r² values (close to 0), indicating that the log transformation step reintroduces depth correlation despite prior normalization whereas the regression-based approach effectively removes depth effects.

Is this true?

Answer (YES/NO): NO